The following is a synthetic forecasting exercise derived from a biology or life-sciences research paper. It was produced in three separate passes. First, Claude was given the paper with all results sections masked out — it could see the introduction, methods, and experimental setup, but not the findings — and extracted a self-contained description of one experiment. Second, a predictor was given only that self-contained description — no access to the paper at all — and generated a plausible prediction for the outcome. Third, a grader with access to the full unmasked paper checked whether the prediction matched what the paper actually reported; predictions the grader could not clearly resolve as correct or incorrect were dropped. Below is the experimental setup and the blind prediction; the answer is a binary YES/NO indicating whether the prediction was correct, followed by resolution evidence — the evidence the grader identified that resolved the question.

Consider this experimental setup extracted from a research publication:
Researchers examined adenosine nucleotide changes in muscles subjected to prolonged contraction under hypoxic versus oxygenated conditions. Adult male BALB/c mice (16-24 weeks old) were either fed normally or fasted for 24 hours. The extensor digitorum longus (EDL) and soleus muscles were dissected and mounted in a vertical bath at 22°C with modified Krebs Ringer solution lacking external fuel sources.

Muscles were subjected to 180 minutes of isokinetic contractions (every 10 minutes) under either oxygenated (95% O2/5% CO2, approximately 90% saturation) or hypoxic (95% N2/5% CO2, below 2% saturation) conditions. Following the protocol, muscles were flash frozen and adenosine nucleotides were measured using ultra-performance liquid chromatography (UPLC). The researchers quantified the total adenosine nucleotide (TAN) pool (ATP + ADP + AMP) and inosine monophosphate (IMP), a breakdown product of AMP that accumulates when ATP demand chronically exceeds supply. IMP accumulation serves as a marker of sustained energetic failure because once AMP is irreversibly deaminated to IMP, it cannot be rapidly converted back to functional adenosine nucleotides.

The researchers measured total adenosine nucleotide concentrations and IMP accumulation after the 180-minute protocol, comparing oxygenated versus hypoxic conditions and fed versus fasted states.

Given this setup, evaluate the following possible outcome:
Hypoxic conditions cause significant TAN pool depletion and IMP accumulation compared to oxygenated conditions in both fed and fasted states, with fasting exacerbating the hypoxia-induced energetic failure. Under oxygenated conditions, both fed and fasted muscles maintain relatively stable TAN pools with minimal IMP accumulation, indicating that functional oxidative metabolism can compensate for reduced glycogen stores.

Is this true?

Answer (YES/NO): NO